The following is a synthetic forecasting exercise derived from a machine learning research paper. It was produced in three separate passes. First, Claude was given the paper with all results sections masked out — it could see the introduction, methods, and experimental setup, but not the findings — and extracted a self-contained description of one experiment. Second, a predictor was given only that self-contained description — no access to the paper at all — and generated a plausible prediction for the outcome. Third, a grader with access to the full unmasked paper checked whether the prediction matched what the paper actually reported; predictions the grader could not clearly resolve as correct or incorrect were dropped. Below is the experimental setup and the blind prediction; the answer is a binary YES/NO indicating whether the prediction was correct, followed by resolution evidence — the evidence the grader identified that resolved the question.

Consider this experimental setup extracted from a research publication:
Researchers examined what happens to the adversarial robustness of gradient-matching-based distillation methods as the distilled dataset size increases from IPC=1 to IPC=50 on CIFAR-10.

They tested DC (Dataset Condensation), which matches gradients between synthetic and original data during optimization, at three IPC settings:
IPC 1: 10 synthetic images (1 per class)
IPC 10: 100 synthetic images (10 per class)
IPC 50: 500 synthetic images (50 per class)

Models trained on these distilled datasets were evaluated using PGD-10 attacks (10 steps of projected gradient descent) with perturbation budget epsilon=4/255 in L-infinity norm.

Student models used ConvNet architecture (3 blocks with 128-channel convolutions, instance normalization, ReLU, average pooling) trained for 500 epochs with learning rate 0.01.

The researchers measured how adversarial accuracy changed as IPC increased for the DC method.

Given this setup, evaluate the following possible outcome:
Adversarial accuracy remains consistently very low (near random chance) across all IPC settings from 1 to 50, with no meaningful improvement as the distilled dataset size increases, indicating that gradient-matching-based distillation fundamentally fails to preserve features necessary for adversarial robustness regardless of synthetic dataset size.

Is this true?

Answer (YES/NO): YES